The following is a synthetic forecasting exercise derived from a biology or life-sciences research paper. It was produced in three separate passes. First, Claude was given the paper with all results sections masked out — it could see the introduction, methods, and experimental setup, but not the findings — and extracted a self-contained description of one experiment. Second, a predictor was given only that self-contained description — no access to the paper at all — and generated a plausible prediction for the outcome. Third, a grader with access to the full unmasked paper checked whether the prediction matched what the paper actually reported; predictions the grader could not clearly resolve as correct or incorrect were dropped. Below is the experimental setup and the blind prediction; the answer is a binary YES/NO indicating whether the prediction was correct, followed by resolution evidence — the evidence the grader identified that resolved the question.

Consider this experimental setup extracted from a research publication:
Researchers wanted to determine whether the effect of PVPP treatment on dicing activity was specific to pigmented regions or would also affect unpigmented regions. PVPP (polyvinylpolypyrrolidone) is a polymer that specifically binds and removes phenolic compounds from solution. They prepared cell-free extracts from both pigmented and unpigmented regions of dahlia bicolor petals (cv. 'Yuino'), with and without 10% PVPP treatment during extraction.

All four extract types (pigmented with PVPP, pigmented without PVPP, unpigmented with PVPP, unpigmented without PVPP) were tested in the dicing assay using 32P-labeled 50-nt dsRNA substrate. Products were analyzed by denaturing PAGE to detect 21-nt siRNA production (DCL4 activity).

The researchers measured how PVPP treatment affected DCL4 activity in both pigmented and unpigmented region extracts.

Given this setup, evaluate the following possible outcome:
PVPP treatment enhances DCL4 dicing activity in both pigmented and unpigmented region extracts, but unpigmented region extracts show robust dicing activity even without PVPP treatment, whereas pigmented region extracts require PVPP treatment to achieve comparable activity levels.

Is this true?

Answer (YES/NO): NO